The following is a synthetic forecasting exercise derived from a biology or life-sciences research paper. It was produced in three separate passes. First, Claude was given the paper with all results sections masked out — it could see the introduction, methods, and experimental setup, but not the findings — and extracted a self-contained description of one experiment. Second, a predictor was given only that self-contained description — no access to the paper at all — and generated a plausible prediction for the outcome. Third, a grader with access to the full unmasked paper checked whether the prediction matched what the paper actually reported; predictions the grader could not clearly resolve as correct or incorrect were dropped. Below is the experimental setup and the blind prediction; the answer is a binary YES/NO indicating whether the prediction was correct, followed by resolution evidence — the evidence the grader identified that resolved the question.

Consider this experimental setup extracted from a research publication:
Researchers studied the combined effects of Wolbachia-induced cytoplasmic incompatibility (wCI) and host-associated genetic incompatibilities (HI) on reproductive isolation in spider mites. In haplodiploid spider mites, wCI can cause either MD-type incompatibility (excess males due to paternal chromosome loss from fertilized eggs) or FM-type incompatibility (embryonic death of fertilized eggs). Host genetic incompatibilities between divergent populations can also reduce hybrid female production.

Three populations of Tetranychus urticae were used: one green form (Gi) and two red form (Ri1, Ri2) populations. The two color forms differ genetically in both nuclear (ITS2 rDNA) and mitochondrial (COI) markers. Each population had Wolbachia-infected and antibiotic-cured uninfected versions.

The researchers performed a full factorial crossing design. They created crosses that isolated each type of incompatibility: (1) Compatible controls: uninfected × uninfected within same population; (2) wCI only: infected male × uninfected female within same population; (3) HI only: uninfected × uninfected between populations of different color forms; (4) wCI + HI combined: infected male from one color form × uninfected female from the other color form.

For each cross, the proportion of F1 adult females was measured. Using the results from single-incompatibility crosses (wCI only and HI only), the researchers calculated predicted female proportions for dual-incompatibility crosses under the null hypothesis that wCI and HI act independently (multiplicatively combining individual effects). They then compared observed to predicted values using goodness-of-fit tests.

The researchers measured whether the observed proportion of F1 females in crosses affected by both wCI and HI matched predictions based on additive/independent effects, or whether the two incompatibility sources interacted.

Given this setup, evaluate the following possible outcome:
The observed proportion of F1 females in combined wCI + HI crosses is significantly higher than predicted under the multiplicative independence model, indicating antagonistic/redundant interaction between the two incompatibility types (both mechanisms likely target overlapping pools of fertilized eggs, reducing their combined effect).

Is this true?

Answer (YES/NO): NO